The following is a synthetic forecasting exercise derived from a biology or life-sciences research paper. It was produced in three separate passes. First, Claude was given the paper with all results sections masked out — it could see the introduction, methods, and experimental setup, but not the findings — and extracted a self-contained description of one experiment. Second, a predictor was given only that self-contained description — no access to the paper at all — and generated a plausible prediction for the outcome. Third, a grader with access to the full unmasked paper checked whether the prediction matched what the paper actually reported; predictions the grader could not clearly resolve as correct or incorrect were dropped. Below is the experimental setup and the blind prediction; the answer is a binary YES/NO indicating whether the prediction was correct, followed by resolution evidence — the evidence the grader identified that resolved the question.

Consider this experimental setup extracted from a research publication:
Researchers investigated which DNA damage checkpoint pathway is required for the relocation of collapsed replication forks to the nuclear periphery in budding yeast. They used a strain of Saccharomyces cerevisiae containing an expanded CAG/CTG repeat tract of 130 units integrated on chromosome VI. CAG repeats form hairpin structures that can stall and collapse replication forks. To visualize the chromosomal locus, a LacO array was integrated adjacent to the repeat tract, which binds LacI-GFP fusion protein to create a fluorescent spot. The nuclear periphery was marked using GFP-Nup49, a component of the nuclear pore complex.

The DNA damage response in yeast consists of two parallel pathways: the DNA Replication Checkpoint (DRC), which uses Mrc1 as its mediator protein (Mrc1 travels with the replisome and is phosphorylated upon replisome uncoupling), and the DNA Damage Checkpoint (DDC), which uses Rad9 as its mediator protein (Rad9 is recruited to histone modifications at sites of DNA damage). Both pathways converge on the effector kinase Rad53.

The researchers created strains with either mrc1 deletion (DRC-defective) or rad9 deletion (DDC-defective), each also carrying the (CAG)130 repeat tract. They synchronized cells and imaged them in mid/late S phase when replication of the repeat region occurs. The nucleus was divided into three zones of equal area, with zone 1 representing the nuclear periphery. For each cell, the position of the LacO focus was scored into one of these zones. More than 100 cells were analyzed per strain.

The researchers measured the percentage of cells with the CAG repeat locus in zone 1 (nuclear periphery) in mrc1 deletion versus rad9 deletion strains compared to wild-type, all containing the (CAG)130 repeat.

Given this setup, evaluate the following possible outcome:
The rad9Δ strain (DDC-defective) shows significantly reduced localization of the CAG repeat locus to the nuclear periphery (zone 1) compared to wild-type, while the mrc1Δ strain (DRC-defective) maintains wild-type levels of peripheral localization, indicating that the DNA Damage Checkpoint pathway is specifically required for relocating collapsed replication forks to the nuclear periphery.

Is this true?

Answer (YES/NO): NO